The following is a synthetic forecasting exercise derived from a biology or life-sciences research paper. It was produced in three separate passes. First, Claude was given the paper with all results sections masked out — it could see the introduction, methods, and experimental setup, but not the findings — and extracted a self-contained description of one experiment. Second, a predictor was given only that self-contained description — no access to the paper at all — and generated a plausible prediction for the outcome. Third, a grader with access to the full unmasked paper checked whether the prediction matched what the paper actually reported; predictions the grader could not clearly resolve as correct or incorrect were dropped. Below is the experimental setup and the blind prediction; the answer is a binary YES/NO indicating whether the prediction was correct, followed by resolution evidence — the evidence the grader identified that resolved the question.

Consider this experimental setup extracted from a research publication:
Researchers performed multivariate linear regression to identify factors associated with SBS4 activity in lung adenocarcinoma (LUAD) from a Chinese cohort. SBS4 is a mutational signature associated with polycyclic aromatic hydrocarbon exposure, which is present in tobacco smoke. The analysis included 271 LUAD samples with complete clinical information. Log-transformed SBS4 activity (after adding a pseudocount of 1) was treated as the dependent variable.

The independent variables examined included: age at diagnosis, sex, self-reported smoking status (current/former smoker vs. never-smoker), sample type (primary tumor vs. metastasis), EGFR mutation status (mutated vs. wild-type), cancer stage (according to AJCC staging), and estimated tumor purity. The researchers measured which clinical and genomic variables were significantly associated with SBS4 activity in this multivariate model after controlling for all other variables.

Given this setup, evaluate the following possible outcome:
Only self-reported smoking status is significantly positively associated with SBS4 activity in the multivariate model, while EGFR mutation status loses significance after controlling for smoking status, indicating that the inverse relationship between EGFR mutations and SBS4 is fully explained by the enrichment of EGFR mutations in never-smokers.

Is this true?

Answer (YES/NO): NO